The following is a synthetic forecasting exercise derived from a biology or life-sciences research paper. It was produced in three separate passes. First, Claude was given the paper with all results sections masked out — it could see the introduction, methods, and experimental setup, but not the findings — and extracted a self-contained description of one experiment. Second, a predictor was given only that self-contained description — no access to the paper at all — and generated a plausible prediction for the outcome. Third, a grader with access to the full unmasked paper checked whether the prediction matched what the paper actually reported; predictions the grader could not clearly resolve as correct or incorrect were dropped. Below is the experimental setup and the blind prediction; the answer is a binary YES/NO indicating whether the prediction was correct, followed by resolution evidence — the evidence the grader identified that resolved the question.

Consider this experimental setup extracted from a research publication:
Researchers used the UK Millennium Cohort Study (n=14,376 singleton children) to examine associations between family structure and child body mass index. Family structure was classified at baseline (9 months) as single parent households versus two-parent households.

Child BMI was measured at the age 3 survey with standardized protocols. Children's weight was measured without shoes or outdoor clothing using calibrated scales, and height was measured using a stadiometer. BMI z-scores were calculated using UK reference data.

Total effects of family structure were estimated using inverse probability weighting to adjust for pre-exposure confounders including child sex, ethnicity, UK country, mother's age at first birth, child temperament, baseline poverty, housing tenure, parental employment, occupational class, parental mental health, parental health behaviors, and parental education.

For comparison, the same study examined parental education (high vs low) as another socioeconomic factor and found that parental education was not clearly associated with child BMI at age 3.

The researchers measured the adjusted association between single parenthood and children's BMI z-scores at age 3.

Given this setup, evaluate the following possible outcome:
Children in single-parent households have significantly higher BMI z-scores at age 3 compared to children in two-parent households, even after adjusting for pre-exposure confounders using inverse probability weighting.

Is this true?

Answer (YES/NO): YES